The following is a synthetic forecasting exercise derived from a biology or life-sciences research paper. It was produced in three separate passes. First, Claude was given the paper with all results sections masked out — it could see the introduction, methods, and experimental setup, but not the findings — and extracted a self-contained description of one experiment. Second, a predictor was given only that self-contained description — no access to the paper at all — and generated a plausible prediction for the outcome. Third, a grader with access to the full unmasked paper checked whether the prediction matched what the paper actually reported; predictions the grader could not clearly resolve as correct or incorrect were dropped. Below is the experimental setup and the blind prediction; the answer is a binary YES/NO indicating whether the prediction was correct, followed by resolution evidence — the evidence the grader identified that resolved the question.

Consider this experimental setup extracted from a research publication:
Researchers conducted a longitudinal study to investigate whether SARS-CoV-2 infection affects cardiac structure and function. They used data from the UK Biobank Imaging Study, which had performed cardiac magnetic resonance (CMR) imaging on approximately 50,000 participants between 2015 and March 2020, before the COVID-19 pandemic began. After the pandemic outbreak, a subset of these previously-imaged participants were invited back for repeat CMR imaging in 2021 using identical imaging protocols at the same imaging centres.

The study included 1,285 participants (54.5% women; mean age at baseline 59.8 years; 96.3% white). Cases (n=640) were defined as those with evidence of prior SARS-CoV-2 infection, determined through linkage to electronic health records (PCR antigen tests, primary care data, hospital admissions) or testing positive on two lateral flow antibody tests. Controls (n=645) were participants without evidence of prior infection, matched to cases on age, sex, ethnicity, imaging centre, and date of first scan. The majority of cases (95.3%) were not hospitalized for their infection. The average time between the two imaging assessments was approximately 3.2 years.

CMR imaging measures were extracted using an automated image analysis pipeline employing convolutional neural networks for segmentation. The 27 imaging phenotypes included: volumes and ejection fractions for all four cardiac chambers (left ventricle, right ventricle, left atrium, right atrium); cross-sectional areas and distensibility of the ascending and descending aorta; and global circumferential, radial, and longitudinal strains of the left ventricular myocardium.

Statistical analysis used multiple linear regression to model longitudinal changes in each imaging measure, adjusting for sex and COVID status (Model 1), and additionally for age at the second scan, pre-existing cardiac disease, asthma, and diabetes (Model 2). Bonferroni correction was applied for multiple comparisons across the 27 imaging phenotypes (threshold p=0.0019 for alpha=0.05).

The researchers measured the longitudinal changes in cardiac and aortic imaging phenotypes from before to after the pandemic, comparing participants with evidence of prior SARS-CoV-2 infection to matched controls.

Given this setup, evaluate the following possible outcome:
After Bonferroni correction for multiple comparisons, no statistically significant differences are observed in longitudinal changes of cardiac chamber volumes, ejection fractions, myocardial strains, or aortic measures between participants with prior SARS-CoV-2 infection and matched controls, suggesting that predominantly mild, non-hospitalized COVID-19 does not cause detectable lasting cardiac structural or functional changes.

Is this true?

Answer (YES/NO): YES